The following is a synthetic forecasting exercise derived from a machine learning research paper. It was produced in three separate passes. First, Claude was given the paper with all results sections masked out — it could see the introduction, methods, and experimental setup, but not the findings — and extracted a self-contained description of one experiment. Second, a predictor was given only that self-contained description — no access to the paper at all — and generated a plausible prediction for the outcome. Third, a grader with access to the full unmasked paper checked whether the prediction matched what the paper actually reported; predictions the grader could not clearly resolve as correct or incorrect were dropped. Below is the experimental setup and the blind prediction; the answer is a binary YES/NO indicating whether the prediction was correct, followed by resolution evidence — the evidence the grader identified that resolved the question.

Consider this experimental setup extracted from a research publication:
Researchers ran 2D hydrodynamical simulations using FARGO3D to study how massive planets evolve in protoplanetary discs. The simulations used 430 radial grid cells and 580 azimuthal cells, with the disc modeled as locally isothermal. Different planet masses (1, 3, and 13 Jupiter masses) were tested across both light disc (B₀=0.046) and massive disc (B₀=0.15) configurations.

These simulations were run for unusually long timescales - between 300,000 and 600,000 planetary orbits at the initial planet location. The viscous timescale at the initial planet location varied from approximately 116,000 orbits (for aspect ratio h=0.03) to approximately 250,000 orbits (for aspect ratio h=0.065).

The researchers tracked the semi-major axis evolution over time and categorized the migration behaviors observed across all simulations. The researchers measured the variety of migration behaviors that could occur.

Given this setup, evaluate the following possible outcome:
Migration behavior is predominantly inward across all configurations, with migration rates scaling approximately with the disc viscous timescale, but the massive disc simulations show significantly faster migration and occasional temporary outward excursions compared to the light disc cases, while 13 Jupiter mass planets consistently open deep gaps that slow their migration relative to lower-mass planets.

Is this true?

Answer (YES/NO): NO